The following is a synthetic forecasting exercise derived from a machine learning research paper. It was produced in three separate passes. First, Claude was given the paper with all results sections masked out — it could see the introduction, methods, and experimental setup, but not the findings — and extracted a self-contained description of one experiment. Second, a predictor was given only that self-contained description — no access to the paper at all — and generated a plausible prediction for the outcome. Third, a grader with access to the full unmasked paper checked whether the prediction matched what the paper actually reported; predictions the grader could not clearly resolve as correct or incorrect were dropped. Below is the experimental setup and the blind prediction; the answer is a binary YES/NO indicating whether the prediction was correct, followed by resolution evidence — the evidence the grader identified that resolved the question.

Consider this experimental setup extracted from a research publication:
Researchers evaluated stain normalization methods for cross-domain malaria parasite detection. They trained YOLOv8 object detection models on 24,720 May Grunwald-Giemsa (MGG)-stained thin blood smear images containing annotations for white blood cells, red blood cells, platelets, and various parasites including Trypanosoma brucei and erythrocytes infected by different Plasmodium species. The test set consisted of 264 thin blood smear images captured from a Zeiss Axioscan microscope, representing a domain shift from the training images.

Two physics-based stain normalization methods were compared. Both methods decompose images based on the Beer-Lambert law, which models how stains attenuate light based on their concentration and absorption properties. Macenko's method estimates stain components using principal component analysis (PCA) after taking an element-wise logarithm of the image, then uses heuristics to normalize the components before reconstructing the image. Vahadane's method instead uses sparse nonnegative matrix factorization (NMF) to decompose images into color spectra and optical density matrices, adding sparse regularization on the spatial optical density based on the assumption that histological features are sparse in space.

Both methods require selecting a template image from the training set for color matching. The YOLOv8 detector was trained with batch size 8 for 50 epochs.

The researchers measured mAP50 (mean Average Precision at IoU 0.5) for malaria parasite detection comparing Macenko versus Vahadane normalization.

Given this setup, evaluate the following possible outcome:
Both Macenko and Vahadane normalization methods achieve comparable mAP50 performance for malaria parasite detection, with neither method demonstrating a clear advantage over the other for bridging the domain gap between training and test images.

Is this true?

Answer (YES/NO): NO